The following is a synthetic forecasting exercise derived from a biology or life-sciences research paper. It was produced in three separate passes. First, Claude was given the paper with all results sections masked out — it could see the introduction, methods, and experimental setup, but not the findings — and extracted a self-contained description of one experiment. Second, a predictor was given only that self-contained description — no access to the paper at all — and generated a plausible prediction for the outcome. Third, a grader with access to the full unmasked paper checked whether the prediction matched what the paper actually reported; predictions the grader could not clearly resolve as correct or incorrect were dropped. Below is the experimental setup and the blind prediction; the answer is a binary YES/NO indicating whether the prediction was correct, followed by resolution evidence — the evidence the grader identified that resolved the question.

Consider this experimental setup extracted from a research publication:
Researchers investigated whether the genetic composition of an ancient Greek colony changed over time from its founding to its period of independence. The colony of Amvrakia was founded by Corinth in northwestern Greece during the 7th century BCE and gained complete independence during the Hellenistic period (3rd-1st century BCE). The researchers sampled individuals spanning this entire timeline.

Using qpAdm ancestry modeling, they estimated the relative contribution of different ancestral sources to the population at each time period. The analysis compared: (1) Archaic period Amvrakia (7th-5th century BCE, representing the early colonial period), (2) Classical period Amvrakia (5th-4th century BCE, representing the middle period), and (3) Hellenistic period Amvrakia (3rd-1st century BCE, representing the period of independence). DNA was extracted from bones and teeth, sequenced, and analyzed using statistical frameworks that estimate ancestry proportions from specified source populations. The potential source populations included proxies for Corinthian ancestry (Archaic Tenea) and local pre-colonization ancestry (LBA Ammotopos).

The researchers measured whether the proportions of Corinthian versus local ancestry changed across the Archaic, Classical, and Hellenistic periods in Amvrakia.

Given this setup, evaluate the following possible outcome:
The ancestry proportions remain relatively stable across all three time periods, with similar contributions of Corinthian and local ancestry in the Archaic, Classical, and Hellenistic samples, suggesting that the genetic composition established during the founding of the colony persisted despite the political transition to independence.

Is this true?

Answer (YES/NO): YES